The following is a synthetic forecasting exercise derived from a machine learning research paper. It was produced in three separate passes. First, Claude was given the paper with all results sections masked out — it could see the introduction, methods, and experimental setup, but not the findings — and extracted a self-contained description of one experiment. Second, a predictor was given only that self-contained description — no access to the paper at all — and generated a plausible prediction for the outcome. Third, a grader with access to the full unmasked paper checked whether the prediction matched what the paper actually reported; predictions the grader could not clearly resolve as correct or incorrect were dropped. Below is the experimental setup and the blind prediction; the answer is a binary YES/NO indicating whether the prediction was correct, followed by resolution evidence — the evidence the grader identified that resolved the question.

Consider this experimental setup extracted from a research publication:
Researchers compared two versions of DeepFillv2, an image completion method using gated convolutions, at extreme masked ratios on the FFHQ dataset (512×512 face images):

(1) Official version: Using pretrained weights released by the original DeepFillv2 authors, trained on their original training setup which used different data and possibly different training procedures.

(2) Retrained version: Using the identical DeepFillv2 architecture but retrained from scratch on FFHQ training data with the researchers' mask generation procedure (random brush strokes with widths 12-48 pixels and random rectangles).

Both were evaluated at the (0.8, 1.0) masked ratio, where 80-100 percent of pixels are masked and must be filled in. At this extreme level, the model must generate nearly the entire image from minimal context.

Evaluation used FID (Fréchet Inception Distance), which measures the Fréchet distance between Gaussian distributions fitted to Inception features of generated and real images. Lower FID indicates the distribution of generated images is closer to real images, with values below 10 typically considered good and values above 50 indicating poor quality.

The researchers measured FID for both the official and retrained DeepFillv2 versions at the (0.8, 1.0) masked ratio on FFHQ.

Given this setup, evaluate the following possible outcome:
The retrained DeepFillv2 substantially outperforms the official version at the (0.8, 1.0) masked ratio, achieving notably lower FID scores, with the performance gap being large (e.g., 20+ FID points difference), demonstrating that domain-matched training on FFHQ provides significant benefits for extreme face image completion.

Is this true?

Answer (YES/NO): YES